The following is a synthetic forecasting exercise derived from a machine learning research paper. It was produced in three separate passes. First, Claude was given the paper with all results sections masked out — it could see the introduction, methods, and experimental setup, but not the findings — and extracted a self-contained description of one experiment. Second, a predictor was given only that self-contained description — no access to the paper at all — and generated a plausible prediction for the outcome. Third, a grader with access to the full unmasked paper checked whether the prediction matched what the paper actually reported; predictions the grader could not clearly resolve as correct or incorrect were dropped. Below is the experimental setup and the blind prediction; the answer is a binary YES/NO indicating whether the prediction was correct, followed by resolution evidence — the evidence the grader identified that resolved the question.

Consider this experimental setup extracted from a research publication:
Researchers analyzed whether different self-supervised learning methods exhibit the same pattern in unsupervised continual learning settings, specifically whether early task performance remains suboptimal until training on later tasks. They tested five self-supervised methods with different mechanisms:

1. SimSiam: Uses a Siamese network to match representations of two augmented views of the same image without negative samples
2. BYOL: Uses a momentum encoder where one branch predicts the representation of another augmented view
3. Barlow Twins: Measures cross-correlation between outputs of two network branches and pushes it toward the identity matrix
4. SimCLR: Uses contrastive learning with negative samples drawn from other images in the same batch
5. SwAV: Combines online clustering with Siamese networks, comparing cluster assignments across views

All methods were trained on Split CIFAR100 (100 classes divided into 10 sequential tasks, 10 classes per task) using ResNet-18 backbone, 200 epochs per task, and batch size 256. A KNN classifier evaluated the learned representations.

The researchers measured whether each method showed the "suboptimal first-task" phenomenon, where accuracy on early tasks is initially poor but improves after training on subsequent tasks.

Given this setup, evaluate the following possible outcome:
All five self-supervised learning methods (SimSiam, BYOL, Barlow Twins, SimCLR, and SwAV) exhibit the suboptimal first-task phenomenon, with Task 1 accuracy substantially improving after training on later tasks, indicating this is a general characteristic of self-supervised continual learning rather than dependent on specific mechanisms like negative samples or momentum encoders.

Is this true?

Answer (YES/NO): NO